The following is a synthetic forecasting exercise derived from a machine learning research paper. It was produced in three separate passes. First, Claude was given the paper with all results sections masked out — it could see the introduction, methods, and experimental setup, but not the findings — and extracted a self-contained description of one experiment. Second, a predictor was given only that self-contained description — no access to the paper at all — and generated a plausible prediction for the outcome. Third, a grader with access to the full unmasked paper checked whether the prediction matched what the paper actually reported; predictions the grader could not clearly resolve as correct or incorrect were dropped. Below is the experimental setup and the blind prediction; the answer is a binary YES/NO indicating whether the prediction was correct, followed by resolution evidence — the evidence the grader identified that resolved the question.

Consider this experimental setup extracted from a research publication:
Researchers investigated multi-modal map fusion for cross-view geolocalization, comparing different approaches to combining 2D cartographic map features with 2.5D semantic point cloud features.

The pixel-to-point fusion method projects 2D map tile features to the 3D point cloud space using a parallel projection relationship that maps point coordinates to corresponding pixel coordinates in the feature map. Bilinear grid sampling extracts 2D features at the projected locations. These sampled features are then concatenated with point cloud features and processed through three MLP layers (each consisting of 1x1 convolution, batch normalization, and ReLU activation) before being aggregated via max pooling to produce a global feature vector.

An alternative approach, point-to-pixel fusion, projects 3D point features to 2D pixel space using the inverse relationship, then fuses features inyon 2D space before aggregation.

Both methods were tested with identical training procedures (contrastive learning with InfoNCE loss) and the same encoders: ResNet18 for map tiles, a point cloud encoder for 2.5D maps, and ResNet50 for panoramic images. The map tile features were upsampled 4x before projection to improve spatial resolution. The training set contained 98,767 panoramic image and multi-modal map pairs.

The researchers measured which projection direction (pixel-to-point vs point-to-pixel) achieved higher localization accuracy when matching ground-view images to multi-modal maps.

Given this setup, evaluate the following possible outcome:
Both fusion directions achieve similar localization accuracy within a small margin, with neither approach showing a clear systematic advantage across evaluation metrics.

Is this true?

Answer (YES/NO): NO